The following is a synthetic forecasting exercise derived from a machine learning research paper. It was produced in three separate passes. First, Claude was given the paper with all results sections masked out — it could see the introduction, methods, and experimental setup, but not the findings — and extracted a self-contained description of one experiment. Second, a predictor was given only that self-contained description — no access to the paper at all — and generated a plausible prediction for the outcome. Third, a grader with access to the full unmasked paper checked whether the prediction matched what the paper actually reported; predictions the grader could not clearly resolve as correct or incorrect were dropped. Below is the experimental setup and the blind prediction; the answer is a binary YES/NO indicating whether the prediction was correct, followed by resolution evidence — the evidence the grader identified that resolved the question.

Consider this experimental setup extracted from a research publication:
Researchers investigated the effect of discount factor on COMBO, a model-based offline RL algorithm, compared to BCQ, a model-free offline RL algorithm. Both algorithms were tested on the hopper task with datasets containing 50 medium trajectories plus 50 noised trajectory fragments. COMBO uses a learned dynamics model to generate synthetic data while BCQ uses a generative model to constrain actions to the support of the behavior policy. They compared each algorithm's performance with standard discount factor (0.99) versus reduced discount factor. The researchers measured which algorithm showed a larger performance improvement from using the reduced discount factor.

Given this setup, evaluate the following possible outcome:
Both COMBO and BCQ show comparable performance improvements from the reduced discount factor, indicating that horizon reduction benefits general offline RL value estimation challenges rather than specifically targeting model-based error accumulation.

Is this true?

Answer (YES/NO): NO